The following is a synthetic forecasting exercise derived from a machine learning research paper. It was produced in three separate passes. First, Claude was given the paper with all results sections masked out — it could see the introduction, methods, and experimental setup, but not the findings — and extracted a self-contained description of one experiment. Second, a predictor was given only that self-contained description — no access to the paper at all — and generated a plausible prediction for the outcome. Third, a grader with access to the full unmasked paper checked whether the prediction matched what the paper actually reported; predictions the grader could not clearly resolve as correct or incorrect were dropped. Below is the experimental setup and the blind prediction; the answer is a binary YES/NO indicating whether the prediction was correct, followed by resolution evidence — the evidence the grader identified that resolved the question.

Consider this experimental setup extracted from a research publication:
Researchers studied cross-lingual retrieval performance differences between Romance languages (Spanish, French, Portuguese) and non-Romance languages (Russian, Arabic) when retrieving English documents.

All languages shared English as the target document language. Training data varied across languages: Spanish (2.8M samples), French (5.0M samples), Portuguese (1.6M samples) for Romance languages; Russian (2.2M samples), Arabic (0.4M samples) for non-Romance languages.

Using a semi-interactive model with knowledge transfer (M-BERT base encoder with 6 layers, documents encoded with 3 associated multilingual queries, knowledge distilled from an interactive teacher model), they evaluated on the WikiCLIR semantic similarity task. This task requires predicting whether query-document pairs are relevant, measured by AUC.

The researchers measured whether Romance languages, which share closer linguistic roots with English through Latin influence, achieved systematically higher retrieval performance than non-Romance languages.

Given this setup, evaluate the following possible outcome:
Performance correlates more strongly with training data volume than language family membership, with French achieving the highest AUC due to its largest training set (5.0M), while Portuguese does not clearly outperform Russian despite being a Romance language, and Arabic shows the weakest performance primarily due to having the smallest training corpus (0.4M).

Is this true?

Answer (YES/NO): NO